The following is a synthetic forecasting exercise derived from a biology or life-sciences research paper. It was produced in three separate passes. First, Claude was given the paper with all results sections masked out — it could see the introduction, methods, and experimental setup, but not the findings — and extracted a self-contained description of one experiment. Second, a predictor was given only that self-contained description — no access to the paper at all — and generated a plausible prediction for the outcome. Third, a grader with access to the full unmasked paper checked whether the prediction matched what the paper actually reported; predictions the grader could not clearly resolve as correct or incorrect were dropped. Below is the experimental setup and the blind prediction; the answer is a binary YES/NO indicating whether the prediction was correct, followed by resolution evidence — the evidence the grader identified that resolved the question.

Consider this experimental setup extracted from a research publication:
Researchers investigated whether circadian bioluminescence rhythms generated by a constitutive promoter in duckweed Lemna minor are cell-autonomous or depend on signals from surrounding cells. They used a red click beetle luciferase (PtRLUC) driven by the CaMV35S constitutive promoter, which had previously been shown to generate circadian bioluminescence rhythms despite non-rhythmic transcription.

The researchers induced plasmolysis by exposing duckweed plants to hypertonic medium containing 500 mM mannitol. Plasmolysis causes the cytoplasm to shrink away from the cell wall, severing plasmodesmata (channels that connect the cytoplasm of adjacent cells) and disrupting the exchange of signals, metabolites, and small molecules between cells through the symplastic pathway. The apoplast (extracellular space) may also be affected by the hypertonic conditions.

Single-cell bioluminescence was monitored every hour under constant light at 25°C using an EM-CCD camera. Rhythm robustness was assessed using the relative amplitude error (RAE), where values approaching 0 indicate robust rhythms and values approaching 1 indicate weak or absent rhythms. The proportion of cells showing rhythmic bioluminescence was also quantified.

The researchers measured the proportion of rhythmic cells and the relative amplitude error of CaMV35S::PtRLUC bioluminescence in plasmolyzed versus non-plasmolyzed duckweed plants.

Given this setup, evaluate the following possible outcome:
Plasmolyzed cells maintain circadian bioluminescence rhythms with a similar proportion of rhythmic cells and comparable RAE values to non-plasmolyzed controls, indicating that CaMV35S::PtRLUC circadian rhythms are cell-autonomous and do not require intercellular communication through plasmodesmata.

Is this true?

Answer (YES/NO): NO